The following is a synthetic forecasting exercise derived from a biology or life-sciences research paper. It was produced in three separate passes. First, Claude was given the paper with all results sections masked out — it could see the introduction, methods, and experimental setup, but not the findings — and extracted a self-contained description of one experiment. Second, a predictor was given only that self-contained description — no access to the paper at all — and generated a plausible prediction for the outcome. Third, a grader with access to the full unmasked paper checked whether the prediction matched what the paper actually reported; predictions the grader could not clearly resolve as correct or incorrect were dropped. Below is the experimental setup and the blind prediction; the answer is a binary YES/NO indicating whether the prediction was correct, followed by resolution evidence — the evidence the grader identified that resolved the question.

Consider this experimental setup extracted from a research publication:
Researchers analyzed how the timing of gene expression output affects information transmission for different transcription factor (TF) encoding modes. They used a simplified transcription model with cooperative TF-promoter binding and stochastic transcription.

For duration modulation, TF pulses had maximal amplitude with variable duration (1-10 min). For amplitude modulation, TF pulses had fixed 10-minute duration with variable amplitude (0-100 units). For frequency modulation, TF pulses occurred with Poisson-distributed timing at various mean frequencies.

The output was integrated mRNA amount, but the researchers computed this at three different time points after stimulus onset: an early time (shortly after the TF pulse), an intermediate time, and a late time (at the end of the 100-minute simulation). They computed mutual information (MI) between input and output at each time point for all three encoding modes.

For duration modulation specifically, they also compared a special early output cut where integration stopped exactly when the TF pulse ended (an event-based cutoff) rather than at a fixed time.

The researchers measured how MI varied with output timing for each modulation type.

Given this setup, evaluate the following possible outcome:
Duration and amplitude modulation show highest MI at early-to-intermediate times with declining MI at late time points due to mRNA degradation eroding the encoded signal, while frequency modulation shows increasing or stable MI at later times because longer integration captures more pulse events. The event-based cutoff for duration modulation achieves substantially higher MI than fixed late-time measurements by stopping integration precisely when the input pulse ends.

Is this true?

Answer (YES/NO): YES